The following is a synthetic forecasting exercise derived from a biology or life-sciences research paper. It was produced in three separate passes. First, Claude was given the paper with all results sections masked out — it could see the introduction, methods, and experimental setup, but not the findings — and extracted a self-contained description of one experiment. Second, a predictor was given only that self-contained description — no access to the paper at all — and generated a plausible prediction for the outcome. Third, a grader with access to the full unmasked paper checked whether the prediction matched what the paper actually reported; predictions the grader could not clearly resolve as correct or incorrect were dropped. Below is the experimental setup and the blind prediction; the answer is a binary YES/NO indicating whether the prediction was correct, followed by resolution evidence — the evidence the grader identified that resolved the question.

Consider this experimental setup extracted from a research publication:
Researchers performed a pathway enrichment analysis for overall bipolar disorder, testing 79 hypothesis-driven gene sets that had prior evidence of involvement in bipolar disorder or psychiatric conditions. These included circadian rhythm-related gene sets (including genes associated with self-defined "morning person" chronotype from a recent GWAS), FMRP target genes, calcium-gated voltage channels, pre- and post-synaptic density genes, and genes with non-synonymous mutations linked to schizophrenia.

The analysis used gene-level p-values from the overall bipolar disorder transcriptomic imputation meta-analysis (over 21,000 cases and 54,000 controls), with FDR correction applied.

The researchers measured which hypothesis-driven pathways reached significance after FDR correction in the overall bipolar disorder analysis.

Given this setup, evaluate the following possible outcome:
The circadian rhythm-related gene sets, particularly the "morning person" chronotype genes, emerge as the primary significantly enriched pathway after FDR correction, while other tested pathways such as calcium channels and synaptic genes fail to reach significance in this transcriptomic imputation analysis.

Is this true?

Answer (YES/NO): NO